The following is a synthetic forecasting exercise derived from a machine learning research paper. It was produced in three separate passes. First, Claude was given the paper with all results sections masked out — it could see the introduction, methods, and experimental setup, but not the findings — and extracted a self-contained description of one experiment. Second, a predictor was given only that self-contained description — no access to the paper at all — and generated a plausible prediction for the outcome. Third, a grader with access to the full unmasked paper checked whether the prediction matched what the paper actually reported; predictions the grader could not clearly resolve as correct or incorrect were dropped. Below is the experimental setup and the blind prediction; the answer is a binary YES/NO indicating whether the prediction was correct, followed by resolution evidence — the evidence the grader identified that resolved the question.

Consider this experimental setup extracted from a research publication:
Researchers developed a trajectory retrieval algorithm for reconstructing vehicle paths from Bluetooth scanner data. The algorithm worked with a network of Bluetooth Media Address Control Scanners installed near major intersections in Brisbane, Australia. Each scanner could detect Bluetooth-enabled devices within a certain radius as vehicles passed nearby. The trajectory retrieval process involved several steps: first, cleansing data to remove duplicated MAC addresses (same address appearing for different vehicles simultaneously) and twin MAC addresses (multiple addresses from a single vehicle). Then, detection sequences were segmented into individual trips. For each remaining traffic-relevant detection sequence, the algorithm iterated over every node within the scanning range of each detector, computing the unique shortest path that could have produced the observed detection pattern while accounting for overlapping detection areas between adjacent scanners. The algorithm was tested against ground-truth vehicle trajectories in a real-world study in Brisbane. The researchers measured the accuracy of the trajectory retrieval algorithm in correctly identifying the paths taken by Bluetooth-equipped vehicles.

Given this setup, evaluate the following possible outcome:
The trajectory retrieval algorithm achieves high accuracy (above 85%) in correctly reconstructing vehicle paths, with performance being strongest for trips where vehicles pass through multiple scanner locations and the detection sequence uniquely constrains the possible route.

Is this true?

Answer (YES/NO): NO